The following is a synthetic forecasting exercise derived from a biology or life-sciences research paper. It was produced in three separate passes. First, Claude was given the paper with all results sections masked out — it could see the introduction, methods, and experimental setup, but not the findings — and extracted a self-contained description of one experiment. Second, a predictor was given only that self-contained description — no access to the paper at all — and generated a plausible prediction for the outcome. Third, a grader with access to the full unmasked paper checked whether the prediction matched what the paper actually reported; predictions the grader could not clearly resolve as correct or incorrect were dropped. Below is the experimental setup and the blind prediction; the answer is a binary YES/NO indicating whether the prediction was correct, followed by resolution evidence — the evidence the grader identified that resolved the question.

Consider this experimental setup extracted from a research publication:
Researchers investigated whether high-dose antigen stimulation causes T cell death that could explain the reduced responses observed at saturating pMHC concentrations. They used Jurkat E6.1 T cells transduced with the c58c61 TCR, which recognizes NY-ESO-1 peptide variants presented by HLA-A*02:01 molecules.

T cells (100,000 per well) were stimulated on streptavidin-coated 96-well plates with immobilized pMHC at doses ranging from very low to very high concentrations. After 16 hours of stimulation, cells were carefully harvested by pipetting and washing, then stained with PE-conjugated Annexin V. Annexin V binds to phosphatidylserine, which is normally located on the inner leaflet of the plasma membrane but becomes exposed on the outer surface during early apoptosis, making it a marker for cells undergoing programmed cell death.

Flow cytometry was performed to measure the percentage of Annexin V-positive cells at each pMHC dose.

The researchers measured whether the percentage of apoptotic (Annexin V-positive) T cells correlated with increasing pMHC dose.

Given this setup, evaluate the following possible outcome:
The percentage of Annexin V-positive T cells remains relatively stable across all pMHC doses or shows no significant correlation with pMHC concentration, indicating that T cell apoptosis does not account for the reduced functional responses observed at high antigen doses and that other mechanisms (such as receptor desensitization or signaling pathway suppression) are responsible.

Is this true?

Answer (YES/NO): YES